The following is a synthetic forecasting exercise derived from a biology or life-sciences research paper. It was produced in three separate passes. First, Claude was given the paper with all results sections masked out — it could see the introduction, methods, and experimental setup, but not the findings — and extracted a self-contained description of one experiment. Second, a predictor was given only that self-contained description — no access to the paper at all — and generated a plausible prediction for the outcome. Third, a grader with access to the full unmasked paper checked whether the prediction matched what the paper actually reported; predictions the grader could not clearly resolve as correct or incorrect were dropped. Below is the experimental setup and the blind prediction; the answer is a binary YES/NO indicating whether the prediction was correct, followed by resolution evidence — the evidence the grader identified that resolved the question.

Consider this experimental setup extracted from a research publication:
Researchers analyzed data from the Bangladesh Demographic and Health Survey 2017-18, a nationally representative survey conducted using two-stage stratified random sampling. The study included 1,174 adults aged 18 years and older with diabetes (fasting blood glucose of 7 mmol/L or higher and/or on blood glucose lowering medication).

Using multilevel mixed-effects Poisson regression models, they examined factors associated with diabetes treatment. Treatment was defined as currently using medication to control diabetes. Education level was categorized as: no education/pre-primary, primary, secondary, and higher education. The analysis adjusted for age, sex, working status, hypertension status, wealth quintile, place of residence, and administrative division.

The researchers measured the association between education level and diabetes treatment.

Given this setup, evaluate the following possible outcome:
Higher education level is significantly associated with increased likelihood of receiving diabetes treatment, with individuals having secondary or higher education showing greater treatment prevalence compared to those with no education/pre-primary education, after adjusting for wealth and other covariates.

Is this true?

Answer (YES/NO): NO